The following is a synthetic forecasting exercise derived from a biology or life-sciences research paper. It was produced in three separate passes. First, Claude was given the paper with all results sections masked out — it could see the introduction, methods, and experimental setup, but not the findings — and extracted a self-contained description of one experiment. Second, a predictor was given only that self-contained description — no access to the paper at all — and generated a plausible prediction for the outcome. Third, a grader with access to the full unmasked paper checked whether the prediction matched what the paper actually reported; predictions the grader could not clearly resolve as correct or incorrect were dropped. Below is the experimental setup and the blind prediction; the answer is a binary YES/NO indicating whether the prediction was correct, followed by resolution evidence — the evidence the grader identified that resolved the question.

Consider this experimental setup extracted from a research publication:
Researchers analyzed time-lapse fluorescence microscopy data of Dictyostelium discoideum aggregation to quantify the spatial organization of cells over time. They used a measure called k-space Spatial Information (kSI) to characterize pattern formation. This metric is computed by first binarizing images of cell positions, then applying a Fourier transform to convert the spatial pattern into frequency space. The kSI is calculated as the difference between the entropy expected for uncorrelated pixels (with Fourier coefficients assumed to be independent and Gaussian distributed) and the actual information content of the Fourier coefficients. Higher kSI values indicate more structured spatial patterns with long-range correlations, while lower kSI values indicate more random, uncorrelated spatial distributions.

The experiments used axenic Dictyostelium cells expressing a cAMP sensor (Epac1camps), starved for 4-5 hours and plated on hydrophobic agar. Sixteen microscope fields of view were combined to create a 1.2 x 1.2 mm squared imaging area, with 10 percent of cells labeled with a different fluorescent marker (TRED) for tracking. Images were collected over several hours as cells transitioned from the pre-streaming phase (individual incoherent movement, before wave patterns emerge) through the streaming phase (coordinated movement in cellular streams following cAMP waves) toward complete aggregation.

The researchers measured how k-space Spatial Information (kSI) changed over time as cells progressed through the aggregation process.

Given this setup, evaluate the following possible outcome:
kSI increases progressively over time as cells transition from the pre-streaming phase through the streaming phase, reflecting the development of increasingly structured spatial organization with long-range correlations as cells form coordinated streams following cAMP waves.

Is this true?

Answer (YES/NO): YES